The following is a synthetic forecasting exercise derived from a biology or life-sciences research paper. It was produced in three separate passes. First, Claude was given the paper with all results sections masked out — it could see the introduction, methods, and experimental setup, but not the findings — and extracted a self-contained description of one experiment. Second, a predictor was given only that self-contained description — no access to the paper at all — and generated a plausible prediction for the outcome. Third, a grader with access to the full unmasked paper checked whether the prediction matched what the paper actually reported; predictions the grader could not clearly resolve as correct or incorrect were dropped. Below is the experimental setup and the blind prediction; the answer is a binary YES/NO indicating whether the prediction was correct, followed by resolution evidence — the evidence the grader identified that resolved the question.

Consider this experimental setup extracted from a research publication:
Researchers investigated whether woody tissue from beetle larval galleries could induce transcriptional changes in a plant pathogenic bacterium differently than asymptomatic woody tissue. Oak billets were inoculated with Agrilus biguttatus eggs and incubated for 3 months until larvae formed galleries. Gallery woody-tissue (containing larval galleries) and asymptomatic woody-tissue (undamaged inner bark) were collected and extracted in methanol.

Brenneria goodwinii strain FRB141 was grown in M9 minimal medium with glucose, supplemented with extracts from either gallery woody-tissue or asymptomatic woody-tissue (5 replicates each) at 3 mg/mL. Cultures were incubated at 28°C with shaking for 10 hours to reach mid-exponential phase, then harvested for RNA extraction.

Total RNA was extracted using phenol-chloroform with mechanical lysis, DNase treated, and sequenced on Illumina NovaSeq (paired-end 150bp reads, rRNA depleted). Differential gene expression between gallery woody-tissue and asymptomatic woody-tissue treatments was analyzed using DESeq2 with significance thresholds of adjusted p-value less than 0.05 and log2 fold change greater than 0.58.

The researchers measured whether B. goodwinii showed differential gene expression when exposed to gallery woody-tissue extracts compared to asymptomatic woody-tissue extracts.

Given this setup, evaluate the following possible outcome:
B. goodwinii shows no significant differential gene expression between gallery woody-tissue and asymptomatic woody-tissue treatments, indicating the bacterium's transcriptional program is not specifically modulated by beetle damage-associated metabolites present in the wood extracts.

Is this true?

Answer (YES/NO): NO